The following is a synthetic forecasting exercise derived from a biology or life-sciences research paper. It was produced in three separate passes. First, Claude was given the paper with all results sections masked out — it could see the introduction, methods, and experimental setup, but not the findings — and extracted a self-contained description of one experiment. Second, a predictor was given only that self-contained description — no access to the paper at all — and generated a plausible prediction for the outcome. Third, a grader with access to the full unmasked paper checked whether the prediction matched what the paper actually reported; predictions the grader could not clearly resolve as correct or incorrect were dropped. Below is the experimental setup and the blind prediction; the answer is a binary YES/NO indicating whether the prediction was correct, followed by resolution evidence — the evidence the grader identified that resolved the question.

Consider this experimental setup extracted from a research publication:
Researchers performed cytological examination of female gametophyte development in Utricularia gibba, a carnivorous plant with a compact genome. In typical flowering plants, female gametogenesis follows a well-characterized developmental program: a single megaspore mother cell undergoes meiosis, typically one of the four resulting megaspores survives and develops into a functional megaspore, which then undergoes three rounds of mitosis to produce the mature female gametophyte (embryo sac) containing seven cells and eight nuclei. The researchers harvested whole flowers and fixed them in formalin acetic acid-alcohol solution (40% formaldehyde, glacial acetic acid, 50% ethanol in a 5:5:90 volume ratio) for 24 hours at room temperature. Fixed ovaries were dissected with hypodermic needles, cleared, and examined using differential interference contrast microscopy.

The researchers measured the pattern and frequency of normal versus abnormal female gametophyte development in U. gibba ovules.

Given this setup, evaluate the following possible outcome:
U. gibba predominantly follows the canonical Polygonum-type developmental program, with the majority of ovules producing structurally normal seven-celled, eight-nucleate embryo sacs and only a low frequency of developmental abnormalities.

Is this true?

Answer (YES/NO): NO